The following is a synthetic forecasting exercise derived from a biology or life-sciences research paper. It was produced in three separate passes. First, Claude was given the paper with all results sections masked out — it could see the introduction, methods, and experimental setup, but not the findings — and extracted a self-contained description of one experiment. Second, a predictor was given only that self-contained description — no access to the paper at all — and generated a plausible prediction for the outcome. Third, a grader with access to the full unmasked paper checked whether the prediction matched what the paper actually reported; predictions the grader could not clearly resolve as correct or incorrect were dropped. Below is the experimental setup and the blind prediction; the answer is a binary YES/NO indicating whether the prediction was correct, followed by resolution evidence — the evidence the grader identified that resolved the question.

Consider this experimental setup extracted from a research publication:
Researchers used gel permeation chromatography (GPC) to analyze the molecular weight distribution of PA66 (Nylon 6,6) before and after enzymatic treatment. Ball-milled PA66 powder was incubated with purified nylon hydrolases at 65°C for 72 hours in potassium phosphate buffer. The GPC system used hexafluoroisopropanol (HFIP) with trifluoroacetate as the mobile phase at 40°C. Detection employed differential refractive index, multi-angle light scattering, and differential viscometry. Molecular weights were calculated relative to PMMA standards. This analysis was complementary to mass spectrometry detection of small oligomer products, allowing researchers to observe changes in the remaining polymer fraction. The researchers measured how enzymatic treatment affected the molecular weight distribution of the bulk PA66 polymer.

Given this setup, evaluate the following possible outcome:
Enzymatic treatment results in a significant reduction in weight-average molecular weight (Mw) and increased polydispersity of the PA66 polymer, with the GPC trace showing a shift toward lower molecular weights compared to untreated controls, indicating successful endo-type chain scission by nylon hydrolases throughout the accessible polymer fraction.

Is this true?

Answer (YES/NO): NO